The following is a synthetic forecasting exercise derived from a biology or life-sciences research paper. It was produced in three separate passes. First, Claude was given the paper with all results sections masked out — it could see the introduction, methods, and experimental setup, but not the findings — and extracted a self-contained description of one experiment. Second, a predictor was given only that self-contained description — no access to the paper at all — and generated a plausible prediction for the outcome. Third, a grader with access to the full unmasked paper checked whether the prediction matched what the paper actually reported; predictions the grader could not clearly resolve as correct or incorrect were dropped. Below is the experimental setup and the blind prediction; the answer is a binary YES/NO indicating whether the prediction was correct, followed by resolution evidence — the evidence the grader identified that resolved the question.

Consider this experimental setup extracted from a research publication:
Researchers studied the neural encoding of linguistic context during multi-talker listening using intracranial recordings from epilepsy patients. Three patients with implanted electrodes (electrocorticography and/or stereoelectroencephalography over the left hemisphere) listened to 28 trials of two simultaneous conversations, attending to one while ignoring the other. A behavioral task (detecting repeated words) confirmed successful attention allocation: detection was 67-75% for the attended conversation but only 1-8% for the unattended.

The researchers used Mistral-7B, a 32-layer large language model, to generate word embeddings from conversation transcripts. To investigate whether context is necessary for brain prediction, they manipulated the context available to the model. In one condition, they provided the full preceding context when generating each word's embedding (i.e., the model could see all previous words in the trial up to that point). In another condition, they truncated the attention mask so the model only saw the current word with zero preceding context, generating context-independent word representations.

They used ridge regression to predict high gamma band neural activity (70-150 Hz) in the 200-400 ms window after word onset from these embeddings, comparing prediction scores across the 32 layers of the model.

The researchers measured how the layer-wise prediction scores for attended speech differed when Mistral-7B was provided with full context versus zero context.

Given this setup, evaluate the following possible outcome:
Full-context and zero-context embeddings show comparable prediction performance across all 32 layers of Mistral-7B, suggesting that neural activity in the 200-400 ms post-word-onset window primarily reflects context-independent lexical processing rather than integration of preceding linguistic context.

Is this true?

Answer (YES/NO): NO